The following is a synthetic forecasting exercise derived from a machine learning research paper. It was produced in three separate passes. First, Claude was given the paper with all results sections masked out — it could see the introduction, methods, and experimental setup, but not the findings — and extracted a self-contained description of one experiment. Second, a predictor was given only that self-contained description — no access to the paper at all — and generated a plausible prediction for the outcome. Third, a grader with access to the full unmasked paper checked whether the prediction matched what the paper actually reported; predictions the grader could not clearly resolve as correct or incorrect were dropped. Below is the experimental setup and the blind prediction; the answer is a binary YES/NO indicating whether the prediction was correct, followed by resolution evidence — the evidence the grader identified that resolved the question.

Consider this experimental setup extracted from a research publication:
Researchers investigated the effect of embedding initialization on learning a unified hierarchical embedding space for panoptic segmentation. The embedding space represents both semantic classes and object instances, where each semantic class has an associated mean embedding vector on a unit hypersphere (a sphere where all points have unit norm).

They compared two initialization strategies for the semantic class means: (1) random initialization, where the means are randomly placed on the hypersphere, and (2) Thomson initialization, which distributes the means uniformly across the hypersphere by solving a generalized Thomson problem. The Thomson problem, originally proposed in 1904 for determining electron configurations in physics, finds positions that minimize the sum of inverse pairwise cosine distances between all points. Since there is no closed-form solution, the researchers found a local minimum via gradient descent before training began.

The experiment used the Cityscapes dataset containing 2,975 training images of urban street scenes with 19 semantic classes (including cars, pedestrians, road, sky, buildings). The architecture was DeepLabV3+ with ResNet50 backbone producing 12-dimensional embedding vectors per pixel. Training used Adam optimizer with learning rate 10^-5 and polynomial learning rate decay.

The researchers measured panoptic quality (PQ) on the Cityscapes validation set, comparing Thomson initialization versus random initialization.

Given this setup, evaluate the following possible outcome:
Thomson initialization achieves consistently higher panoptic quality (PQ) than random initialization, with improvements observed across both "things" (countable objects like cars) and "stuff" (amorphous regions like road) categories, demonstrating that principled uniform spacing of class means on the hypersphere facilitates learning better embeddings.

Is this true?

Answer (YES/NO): NO